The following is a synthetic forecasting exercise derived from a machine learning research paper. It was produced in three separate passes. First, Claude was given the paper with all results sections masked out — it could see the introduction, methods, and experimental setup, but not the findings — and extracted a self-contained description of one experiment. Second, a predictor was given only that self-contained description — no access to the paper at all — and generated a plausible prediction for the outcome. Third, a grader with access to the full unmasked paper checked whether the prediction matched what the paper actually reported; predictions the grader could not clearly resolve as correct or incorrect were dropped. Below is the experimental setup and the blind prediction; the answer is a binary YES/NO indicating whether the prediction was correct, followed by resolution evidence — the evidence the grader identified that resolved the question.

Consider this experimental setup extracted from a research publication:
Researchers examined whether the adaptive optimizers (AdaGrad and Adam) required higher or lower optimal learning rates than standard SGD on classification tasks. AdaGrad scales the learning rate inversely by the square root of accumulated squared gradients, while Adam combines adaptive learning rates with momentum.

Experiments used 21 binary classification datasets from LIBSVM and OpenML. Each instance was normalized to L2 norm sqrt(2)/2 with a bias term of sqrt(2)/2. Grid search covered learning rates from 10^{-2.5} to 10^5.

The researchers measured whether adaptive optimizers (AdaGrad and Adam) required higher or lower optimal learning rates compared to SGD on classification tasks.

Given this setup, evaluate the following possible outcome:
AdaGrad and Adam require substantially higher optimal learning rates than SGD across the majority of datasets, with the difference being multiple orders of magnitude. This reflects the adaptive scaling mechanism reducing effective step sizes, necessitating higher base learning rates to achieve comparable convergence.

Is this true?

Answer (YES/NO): NO